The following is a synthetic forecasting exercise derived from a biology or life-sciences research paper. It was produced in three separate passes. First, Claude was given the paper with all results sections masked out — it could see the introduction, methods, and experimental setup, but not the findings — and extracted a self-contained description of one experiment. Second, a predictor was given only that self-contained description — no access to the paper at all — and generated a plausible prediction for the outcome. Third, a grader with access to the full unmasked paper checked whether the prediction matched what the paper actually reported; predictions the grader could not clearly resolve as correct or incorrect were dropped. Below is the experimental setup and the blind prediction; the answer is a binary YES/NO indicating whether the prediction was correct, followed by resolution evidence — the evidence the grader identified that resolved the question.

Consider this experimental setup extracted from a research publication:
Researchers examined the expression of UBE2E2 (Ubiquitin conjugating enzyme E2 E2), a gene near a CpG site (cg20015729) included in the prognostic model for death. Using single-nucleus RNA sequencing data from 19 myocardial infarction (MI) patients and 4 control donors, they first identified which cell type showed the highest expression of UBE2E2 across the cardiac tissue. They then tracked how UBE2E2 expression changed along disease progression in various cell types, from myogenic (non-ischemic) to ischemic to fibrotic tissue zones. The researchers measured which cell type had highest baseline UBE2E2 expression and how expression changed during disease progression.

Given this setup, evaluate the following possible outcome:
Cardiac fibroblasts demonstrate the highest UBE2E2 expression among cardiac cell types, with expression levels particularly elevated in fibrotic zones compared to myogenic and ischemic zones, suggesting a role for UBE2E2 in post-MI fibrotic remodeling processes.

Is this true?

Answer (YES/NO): NO